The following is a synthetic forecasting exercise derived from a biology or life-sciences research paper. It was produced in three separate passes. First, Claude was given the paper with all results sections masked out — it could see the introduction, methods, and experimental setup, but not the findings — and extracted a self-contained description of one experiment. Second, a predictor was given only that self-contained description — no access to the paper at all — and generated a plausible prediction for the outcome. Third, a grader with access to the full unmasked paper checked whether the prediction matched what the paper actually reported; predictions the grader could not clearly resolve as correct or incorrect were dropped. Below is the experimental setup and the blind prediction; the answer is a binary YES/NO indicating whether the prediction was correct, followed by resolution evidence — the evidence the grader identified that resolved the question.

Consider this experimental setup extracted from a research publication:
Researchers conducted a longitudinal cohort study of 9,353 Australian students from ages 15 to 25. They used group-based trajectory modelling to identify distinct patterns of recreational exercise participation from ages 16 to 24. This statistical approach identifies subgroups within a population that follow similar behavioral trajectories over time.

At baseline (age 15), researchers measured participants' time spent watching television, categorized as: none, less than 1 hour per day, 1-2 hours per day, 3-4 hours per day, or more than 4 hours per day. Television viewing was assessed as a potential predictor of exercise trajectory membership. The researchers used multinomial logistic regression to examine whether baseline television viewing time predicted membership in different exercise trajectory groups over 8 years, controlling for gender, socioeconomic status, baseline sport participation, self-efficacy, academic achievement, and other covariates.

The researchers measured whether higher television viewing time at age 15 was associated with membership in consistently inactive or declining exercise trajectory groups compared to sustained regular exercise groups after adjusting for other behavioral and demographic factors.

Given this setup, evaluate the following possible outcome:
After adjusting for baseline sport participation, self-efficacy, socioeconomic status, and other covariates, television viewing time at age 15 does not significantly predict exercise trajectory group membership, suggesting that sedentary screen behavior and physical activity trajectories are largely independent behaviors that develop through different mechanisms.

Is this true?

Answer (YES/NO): NO